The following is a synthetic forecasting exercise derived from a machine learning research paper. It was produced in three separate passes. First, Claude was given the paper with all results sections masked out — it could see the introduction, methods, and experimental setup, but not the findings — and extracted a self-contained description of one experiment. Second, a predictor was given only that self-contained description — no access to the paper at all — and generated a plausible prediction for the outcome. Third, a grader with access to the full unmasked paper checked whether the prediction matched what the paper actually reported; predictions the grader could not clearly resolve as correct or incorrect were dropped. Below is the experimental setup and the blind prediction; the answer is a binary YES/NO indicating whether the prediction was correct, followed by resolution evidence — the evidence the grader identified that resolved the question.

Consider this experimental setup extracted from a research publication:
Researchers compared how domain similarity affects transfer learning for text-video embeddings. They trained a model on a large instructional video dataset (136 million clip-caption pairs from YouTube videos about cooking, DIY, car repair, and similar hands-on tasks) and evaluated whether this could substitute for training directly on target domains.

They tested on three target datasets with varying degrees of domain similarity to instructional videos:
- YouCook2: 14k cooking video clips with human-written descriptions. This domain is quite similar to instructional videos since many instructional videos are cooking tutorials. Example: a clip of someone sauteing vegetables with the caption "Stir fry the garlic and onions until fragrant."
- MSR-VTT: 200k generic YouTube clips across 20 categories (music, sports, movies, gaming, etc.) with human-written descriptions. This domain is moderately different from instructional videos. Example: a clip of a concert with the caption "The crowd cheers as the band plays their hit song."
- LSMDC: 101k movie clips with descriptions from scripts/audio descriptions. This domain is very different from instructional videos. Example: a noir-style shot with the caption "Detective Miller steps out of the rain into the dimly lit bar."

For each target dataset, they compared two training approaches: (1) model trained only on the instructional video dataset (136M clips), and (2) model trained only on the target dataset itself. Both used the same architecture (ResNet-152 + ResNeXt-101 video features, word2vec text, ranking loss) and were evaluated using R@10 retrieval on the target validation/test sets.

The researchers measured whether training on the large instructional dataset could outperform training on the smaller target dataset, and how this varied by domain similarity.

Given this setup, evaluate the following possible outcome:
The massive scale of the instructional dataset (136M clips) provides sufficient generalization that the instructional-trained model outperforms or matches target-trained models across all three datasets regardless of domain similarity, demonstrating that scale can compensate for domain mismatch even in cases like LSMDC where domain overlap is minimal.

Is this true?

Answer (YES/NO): NO